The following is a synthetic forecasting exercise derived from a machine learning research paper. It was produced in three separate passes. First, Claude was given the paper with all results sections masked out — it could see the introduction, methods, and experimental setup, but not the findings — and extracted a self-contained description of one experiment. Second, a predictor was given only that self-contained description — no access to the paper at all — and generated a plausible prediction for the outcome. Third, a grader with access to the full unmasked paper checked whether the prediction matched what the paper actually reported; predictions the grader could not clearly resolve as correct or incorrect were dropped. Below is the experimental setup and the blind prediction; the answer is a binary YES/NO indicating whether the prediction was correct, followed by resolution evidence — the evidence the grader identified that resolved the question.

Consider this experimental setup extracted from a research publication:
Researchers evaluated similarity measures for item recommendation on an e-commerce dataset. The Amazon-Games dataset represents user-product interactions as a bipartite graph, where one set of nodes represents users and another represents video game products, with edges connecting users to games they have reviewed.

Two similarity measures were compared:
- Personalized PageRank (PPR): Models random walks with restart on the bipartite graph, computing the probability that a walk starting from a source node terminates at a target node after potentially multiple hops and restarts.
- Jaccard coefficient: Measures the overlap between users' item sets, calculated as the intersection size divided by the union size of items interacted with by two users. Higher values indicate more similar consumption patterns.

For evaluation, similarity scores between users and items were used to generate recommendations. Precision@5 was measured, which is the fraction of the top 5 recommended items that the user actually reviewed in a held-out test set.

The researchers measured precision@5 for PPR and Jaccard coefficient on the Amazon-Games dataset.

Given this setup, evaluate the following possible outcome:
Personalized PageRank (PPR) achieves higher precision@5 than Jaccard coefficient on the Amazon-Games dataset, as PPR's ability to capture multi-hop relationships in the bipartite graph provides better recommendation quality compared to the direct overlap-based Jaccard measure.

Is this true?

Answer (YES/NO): YES